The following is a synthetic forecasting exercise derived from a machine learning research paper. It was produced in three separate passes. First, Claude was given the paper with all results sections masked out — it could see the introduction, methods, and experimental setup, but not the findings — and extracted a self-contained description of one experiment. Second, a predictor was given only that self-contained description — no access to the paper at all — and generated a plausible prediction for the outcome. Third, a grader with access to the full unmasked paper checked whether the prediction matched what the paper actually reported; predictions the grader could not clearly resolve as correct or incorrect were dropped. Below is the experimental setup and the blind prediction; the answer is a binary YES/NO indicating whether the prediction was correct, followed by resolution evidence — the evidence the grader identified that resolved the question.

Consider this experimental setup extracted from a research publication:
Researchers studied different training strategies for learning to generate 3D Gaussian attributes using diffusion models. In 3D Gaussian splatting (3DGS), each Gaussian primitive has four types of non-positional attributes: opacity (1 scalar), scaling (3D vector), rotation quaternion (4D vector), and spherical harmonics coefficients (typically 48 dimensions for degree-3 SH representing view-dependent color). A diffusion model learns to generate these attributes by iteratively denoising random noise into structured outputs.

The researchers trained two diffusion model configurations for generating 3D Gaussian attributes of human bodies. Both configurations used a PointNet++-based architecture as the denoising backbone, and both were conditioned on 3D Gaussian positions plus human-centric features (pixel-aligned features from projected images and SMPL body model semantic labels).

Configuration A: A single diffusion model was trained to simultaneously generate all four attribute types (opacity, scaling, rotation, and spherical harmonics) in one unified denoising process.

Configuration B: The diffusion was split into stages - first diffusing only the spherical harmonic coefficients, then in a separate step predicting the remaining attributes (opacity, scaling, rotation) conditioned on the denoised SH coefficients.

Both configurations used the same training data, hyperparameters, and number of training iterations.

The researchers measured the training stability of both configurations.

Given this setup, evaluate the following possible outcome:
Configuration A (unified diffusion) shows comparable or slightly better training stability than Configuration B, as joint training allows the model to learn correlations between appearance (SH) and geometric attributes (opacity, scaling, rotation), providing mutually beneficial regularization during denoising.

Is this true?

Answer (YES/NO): NO